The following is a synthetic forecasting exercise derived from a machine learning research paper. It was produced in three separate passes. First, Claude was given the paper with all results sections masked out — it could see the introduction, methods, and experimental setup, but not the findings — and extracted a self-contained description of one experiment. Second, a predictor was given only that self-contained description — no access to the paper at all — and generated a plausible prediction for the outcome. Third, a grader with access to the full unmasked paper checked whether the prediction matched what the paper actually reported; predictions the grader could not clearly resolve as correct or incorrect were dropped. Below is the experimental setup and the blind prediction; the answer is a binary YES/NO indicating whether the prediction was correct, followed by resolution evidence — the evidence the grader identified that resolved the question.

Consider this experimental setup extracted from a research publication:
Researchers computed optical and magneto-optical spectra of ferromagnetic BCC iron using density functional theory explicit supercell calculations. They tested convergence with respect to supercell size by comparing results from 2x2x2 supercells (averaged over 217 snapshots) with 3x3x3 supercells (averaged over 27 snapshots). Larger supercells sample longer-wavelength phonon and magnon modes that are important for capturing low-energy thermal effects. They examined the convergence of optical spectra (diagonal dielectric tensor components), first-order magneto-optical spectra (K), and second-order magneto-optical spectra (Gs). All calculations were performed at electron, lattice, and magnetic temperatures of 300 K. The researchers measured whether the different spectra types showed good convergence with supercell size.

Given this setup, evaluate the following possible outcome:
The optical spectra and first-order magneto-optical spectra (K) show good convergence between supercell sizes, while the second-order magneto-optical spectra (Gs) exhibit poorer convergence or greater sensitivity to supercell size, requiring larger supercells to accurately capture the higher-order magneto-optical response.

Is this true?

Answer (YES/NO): YES